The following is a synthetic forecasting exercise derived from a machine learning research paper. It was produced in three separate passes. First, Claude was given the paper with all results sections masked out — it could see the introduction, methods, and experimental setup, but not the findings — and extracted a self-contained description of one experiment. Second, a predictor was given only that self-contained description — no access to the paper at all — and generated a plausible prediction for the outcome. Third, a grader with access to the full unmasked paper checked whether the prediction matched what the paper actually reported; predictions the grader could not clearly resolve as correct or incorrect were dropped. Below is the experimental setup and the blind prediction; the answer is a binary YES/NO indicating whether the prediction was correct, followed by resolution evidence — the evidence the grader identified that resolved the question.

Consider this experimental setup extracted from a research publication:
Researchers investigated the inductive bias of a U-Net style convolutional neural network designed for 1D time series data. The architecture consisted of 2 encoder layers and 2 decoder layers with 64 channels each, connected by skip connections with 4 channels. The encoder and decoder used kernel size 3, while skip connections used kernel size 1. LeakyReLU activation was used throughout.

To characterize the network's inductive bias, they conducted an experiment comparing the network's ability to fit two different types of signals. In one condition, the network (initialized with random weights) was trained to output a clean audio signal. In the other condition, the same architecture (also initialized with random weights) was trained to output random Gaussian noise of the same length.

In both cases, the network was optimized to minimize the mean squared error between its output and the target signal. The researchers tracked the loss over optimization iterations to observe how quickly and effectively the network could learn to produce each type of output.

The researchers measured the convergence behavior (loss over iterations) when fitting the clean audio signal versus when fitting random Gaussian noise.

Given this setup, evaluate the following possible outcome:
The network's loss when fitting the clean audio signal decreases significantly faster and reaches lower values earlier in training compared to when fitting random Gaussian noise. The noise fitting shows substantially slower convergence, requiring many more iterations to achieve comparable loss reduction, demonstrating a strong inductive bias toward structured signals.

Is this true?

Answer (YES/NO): YES